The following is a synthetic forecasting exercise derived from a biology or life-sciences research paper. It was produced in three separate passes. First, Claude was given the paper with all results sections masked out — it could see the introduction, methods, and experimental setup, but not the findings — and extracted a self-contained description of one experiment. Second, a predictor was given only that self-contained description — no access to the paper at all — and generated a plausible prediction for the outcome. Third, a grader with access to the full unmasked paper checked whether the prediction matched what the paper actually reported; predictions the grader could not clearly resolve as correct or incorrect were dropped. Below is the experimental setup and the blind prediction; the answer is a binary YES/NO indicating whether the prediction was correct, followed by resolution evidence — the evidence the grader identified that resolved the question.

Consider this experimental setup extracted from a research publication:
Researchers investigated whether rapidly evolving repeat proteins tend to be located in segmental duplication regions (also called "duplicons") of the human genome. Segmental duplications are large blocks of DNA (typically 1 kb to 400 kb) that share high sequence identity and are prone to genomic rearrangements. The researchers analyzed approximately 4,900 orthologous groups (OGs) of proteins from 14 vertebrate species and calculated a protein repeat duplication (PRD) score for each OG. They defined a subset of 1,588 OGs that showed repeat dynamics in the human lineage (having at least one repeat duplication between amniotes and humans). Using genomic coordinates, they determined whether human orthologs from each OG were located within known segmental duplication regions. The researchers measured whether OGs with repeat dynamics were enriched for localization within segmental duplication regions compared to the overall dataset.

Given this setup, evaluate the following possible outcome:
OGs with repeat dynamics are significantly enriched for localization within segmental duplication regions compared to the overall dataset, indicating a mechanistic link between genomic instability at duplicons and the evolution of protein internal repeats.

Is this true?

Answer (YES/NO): NO